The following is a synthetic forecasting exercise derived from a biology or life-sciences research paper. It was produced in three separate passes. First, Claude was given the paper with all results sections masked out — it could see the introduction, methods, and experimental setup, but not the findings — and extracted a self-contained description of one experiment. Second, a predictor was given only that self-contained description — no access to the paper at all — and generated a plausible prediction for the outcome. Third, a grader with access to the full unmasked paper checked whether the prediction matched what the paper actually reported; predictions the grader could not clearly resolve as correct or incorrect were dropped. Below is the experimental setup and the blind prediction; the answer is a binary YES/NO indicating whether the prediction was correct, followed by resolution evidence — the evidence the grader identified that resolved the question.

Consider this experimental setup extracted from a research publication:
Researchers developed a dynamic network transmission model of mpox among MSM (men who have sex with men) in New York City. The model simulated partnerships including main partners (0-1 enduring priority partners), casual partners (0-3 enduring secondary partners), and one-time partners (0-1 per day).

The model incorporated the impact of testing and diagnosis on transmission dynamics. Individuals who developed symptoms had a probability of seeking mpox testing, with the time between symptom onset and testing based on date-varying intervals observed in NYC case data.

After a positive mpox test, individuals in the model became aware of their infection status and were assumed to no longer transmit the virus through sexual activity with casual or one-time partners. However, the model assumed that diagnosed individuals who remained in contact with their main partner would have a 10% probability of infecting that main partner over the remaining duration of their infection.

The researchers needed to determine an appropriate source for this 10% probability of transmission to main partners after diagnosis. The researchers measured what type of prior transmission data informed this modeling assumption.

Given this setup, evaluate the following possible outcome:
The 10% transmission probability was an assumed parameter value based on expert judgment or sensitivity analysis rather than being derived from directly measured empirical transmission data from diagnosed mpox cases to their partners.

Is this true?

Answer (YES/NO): NO